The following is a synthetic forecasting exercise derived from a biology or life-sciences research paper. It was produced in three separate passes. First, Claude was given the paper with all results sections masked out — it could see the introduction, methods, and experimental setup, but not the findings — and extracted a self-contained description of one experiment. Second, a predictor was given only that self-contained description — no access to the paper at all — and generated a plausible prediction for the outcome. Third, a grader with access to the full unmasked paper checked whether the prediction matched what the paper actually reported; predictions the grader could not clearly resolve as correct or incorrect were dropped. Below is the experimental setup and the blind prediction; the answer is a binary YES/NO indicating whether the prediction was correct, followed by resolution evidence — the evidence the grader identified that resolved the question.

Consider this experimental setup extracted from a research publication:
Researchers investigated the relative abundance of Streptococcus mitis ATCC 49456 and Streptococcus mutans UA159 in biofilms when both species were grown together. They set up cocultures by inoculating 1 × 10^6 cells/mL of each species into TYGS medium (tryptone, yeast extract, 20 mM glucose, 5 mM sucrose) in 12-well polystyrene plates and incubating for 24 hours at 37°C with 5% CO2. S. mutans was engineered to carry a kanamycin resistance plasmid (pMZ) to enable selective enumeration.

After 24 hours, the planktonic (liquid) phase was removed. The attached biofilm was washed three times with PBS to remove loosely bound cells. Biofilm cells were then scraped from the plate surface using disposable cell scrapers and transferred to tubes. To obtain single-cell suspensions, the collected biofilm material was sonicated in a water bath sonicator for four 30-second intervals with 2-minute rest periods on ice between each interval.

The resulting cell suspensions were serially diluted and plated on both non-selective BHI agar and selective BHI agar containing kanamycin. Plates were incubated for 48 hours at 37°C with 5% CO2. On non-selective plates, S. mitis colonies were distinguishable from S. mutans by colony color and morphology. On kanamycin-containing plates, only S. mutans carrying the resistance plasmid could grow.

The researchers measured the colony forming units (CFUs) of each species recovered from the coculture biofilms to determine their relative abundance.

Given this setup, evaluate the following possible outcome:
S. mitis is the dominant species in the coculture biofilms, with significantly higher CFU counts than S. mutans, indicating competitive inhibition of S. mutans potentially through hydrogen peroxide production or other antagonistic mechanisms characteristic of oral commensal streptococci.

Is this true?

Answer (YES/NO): NO